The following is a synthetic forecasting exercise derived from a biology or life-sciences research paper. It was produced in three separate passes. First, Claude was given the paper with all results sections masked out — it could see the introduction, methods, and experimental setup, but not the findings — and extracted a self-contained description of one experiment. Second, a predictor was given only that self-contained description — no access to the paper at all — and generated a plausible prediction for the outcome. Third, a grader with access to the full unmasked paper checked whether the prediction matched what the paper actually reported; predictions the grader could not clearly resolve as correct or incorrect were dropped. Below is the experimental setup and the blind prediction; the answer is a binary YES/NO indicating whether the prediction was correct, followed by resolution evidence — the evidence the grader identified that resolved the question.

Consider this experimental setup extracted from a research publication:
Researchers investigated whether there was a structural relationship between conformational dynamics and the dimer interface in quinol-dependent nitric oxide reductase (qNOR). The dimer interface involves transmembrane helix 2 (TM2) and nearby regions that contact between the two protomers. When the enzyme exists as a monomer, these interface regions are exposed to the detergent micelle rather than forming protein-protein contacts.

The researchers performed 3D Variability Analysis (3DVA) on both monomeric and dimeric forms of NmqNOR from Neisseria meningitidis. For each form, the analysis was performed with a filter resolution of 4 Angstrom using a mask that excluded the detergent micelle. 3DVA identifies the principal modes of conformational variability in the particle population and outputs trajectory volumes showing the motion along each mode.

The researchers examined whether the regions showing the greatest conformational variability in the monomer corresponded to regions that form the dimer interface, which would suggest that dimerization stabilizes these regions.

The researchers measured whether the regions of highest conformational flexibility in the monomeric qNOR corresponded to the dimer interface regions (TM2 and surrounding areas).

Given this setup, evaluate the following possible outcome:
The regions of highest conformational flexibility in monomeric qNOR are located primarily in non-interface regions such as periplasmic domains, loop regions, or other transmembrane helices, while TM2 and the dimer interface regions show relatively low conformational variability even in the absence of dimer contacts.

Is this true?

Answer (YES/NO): NO